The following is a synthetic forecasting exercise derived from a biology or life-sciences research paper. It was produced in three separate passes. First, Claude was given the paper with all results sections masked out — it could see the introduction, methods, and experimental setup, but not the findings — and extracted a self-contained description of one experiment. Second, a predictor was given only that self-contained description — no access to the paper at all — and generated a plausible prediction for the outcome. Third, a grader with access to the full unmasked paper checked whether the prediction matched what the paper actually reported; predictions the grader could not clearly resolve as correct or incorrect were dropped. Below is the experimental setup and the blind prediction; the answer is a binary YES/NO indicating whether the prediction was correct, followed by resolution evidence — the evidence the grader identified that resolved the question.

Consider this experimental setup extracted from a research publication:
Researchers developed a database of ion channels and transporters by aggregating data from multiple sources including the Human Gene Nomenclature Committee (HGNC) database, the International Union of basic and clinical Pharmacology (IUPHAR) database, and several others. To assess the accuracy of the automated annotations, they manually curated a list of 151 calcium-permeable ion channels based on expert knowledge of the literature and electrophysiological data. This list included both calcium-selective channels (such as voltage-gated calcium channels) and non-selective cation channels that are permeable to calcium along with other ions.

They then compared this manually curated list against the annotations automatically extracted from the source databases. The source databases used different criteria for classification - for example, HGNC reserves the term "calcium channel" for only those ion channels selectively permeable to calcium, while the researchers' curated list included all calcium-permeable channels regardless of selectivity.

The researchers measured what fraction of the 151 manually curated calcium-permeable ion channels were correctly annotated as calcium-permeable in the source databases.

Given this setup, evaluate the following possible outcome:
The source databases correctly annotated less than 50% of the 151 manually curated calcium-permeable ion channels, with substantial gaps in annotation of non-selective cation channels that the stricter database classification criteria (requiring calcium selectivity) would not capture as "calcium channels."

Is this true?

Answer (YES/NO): NO